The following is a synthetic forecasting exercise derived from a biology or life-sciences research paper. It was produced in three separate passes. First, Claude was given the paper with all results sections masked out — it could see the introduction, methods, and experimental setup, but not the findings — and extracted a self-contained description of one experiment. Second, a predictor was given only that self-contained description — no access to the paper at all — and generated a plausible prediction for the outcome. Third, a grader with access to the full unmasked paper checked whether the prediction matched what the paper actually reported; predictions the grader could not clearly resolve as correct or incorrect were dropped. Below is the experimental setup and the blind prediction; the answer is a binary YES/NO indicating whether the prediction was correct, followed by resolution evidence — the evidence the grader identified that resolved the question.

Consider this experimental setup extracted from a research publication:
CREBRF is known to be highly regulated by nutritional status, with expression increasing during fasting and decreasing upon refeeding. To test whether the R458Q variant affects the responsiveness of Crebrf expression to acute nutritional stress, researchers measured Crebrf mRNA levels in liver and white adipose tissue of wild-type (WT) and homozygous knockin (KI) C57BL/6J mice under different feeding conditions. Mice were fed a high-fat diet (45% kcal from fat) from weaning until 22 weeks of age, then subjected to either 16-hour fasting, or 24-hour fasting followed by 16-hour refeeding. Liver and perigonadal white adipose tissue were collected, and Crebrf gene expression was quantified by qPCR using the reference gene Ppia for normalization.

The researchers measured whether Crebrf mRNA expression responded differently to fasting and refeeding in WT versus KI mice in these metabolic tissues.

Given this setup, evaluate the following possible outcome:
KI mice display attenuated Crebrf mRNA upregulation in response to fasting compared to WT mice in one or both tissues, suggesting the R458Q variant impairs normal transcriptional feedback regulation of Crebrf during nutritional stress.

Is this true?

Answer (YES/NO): NO